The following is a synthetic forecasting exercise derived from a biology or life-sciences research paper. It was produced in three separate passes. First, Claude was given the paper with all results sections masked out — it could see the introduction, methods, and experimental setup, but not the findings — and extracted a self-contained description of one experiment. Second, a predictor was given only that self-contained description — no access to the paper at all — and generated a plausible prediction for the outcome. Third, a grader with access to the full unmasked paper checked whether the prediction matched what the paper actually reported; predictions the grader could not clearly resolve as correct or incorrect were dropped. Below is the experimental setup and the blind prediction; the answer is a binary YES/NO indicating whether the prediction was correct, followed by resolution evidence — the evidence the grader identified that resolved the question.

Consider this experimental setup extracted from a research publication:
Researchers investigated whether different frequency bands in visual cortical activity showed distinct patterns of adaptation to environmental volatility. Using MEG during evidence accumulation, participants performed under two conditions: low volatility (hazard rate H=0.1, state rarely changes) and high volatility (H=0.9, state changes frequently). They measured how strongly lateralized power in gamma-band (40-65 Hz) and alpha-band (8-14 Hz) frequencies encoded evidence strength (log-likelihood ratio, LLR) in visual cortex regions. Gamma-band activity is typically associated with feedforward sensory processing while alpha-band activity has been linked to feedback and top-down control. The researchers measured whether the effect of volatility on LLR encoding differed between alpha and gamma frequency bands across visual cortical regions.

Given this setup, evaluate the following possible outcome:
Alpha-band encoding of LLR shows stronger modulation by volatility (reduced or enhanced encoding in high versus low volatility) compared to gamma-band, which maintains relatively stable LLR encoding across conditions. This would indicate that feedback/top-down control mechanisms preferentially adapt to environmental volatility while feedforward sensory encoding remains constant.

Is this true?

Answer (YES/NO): NO